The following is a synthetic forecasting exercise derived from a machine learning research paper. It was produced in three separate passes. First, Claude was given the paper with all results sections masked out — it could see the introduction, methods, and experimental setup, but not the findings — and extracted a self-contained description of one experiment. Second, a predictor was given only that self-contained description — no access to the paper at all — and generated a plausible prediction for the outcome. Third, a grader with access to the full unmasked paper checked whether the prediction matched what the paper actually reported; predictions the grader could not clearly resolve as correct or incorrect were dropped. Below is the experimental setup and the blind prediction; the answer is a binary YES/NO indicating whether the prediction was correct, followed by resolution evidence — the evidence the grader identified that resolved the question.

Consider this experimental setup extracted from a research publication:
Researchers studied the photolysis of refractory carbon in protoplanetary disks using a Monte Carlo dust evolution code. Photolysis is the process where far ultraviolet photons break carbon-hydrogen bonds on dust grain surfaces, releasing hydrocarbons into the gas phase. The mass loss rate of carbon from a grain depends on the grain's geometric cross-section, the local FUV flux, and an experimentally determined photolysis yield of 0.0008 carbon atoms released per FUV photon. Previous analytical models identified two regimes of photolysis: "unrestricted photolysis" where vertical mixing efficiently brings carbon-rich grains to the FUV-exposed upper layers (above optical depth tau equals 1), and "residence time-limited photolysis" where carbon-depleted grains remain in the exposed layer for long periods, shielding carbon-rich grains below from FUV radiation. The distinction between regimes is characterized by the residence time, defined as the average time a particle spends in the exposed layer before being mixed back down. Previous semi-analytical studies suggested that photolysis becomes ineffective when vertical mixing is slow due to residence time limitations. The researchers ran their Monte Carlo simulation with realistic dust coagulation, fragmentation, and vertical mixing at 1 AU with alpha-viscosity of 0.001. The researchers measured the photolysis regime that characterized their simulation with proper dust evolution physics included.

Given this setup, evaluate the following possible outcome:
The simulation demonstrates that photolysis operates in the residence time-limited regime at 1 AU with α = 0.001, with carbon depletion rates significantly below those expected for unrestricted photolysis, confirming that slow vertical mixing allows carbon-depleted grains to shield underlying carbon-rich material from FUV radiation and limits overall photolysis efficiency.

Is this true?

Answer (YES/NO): NO